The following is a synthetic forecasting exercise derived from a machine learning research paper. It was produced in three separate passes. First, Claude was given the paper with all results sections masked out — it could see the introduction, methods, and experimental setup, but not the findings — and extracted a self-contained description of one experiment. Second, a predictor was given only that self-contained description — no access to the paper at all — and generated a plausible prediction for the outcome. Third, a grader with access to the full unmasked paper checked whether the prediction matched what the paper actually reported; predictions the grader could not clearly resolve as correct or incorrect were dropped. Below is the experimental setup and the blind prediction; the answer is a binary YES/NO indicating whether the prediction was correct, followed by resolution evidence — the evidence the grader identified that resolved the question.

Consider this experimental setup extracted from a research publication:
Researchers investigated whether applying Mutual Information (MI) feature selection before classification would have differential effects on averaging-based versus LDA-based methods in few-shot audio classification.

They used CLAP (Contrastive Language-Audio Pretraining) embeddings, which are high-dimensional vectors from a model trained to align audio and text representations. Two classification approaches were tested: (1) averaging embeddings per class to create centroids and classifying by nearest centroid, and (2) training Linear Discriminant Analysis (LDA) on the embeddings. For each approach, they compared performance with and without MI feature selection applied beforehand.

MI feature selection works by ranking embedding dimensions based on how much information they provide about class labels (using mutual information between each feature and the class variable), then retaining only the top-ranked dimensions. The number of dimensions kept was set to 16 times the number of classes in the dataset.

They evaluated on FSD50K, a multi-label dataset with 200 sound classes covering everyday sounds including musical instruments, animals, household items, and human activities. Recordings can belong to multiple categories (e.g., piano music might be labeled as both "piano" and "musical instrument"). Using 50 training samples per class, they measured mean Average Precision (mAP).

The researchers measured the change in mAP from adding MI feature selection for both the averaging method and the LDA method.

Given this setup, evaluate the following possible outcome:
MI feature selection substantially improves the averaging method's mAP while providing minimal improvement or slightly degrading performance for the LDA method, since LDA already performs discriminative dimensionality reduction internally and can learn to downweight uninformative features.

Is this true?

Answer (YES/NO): NO